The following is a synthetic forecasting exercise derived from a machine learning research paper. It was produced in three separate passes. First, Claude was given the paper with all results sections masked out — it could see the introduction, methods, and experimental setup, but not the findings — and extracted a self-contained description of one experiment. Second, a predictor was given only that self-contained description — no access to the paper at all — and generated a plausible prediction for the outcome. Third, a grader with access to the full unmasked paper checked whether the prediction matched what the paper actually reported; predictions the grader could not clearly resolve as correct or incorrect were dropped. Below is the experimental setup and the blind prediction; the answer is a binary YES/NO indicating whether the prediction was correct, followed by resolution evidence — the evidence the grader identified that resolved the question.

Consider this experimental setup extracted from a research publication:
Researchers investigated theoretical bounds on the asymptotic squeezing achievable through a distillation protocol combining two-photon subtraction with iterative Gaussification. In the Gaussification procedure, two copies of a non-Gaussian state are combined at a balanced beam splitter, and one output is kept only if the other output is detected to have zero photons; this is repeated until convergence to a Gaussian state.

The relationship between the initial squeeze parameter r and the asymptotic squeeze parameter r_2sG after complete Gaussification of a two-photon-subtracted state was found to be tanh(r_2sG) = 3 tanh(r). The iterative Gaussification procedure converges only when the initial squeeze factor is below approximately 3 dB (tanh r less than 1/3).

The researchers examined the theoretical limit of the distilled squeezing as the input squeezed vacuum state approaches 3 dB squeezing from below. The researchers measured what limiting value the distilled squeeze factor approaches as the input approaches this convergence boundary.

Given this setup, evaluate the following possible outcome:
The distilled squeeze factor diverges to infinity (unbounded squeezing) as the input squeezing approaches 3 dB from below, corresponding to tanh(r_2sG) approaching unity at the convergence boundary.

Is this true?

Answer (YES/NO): YES